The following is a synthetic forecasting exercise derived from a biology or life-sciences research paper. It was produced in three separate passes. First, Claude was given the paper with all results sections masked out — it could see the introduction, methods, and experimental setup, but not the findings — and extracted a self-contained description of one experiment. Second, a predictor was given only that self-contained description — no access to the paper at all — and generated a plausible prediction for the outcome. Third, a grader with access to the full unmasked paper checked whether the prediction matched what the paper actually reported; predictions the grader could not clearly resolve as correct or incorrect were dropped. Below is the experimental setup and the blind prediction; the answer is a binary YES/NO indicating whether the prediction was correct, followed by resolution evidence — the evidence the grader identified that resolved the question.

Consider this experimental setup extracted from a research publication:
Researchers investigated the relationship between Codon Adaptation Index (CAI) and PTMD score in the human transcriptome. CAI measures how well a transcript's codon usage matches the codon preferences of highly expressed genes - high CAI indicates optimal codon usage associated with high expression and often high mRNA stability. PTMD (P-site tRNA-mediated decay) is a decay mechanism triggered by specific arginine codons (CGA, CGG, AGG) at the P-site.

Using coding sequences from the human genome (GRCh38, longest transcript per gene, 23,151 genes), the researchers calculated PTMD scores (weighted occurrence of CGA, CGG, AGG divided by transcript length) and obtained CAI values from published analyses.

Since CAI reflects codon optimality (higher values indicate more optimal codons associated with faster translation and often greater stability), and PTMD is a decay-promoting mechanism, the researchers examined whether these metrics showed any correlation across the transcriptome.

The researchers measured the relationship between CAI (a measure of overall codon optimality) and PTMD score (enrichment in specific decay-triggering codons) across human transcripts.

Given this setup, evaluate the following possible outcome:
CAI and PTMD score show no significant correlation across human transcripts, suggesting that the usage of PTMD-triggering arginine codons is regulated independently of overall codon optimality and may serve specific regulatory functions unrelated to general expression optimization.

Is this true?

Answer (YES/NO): NO